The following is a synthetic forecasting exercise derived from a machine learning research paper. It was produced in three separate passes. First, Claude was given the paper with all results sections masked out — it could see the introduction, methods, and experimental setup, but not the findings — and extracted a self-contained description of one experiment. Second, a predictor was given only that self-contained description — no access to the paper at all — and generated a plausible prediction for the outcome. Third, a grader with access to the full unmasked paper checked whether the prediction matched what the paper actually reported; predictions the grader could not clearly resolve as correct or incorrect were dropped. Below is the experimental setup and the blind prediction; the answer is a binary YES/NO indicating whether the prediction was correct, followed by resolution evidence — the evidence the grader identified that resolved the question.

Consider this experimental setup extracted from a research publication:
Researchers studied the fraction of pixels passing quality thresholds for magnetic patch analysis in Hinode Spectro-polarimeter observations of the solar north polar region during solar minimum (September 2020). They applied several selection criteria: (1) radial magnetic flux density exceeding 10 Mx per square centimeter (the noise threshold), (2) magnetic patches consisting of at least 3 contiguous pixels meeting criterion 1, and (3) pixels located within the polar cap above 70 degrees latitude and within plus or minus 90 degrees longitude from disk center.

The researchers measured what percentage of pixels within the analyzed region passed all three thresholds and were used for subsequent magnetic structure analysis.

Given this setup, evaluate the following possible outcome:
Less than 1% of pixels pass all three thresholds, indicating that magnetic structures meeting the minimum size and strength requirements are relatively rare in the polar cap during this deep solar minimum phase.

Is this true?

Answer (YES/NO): NO